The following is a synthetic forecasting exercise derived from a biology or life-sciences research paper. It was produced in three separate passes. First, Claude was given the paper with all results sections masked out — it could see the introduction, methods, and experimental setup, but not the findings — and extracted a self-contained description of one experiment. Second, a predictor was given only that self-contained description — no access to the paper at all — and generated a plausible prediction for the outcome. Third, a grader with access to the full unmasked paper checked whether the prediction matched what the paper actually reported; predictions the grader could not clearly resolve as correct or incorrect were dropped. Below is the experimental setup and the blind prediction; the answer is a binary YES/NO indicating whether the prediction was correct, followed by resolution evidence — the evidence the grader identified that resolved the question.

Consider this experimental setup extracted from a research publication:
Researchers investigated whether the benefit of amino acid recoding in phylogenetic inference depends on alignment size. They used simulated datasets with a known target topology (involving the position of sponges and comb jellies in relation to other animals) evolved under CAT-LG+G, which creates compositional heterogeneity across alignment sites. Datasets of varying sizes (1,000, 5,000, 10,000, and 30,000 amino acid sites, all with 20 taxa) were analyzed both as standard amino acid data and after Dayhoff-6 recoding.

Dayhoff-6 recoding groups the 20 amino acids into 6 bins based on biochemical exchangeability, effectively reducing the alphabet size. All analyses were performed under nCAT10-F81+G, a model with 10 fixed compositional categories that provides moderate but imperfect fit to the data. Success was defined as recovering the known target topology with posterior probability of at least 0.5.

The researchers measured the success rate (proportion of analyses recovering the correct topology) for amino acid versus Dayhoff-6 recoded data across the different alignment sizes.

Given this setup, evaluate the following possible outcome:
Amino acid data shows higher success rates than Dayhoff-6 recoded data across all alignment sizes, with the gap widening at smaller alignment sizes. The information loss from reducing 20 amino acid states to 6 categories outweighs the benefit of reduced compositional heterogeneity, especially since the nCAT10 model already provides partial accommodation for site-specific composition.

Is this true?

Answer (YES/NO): NO